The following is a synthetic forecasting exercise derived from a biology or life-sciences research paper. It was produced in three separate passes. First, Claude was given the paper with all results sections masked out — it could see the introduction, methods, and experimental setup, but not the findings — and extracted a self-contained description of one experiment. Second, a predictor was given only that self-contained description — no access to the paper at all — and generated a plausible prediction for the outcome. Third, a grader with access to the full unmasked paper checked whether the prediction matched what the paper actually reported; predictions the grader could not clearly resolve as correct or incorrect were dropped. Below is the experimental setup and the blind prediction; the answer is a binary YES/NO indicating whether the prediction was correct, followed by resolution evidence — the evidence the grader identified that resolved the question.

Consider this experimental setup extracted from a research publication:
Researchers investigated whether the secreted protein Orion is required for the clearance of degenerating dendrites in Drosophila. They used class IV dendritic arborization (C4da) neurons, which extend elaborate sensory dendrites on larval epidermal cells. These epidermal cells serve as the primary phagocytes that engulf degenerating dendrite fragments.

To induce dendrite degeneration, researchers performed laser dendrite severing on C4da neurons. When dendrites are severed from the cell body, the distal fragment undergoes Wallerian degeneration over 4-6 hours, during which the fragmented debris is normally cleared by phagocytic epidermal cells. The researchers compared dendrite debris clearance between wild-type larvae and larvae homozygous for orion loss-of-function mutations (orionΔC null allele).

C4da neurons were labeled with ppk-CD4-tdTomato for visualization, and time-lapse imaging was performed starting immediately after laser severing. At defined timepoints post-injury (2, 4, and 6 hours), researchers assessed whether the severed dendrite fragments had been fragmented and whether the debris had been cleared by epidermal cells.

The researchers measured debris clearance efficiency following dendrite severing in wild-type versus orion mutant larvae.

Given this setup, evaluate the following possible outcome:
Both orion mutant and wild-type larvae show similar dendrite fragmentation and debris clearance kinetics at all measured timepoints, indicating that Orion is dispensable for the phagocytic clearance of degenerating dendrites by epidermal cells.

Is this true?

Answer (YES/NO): NO